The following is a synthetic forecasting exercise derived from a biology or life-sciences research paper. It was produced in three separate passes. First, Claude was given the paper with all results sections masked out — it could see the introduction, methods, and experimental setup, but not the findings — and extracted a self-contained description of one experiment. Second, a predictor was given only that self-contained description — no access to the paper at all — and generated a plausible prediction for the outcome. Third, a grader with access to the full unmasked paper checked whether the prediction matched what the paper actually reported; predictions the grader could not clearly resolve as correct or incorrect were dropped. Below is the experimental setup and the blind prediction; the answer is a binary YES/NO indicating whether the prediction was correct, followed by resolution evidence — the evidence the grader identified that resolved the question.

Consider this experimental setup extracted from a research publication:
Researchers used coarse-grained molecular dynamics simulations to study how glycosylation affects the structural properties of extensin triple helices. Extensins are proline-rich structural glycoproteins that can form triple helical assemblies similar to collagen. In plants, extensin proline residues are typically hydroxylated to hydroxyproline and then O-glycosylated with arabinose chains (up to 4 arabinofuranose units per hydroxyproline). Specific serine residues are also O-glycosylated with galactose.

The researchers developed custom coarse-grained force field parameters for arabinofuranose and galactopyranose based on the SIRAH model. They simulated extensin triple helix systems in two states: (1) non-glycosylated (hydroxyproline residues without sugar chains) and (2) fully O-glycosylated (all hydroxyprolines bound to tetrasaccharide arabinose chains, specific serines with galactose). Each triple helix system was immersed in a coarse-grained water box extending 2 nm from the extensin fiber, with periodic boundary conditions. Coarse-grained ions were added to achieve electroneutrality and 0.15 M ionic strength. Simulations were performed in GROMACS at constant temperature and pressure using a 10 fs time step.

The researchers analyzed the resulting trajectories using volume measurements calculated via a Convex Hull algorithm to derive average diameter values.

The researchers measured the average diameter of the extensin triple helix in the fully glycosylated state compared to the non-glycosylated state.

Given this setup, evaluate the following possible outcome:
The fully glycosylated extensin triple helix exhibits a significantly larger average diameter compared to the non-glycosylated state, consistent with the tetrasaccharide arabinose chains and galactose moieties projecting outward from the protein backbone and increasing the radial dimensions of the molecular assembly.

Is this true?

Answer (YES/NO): YES